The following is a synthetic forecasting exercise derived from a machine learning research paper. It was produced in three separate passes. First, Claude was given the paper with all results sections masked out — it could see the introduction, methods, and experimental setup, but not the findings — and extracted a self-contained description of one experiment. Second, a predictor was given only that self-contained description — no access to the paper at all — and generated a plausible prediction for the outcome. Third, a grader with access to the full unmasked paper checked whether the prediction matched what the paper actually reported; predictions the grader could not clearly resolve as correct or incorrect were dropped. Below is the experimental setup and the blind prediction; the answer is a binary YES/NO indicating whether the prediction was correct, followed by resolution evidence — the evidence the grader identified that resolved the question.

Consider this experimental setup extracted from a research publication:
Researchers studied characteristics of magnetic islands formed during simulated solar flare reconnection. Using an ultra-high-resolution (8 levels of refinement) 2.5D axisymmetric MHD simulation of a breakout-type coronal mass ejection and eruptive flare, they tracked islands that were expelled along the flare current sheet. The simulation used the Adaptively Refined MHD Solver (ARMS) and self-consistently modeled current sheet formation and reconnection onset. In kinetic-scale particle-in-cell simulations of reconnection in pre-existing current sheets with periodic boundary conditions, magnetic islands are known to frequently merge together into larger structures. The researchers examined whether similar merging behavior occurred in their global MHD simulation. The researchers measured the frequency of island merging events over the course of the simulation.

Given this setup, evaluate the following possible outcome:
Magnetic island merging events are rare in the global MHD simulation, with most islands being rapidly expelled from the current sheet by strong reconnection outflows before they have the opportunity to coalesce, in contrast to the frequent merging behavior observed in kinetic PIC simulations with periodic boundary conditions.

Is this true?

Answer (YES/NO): YES